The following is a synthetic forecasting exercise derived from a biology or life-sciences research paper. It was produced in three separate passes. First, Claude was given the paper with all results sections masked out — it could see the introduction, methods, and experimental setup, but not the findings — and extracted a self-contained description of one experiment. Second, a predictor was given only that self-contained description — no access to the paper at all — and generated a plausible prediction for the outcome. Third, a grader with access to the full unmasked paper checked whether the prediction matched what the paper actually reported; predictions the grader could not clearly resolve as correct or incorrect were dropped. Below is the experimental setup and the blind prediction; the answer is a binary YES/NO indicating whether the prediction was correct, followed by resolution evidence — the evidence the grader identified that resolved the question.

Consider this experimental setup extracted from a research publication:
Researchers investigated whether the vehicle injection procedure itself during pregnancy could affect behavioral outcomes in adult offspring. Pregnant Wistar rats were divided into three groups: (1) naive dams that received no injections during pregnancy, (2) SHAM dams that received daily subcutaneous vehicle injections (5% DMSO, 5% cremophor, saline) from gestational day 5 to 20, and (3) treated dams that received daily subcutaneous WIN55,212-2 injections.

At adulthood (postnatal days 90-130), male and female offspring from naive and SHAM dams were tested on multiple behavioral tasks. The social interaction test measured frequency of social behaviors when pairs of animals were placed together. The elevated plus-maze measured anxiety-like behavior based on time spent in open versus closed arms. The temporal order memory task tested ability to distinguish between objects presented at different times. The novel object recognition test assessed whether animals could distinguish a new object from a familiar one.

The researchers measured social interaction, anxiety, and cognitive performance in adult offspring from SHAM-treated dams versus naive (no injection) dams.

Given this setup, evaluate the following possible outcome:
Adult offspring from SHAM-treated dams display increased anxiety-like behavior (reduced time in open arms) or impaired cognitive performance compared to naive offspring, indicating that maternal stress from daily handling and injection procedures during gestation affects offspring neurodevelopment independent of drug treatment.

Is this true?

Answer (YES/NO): NO